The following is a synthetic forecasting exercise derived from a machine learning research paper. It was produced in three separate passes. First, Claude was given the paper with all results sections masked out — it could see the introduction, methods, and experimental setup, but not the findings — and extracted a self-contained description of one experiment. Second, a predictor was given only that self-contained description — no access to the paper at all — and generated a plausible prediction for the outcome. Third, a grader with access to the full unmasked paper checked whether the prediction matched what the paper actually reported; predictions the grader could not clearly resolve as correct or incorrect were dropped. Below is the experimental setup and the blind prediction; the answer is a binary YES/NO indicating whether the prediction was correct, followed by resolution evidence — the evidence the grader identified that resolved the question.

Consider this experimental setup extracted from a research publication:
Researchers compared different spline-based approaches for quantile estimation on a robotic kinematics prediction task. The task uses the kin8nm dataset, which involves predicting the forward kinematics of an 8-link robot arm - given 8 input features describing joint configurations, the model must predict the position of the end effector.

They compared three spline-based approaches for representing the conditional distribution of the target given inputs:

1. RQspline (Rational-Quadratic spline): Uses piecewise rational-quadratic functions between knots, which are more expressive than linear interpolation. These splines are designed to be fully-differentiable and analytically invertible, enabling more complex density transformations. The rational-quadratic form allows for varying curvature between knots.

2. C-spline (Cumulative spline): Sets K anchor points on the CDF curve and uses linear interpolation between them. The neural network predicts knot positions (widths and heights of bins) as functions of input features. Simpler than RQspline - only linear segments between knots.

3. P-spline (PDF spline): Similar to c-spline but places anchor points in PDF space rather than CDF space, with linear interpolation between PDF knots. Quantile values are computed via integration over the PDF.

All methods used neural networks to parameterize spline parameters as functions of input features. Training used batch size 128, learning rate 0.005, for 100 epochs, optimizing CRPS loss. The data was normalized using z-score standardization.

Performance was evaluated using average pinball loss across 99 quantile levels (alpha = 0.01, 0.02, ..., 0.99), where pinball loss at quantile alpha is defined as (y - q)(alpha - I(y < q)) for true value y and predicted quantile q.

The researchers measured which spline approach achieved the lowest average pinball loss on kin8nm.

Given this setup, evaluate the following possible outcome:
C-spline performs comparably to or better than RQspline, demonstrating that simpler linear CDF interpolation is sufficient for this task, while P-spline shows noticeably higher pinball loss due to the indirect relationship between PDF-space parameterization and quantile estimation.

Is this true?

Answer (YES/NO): NO